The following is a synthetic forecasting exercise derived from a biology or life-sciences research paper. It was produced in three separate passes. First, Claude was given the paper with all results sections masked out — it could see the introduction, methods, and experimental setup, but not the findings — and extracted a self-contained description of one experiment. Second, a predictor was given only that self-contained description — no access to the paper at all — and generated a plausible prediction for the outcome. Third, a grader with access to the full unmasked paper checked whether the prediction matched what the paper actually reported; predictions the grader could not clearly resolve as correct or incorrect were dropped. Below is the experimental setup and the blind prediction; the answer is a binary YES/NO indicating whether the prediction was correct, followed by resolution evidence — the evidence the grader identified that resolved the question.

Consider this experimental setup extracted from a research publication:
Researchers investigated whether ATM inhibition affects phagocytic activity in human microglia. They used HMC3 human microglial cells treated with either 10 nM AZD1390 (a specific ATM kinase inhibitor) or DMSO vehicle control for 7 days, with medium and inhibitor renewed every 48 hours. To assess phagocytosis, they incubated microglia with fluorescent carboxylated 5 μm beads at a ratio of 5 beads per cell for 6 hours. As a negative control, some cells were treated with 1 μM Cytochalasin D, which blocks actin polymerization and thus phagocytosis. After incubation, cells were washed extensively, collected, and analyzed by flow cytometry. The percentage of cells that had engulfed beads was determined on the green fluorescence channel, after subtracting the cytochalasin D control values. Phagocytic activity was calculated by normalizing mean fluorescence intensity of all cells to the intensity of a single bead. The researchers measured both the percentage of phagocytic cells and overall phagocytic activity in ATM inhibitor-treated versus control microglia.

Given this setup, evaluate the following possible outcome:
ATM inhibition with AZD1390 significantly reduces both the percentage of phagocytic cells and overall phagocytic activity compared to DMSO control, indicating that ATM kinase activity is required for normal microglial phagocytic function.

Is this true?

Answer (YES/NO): NO